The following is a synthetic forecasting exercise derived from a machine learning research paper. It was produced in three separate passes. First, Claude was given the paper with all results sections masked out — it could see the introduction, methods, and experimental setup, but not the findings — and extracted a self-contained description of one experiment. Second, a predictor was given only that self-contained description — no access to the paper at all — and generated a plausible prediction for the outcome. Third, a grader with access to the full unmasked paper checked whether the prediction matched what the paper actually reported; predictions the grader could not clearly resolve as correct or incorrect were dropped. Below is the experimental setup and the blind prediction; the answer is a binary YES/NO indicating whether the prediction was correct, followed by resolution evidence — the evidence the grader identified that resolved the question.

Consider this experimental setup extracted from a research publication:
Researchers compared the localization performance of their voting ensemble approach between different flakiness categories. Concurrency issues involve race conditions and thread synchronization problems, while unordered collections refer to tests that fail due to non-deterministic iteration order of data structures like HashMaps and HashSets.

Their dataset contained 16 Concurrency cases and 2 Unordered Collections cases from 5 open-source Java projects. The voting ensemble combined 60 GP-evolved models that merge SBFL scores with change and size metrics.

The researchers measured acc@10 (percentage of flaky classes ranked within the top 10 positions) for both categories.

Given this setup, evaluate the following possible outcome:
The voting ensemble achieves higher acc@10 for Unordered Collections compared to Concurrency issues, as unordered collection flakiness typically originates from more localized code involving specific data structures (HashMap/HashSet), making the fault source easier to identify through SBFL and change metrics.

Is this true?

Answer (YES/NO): NO